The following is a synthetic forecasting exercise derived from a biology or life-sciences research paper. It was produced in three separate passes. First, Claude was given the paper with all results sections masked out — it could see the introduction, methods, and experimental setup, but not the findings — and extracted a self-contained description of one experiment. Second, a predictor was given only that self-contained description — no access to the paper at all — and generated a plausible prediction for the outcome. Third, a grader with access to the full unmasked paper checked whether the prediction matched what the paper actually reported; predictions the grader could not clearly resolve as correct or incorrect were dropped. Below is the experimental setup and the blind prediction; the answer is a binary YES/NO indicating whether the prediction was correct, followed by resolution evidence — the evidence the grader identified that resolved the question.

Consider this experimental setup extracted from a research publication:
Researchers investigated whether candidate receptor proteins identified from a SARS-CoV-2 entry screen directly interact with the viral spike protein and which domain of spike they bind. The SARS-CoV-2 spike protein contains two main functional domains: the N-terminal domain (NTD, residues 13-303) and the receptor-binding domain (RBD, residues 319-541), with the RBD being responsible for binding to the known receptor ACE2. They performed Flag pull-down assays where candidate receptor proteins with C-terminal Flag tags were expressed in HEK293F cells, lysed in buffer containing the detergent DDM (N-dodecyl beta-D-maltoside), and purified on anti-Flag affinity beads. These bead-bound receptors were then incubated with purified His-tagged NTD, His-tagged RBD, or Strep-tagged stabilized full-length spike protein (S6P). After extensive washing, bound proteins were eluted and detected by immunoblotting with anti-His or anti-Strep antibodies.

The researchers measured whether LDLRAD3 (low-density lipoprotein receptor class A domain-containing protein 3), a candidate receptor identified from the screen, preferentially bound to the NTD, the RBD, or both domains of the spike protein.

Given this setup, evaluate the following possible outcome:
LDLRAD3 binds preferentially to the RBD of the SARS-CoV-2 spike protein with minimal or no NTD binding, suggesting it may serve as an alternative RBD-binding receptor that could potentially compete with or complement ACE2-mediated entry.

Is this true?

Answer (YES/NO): NO